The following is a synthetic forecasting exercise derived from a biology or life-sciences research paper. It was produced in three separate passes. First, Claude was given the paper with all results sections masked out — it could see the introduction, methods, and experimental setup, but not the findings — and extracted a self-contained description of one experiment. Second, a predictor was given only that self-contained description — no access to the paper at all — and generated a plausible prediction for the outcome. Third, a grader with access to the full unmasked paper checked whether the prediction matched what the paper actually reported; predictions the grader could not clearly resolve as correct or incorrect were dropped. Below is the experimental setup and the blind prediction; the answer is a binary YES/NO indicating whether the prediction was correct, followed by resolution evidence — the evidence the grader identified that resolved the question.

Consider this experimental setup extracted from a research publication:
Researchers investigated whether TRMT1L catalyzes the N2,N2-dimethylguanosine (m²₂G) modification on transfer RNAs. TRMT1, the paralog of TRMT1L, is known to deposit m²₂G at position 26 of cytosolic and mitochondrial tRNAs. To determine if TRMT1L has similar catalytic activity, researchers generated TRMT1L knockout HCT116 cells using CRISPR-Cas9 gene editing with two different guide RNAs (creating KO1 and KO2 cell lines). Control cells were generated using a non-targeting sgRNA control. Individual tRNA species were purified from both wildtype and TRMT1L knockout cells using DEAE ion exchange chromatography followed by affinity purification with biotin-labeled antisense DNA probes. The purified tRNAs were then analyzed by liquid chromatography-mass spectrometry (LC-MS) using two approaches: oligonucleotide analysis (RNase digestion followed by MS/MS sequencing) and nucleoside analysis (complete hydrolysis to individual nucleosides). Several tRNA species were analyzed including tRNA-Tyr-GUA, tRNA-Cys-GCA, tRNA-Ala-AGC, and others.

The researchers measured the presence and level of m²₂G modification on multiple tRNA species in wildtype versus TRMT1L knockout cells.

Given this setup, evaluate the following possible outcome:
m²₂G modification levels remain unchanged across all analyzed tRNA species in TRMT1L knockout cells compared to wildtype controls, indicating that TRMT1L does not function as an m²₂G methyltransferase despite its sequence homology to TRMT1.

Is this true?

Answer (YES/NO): NO